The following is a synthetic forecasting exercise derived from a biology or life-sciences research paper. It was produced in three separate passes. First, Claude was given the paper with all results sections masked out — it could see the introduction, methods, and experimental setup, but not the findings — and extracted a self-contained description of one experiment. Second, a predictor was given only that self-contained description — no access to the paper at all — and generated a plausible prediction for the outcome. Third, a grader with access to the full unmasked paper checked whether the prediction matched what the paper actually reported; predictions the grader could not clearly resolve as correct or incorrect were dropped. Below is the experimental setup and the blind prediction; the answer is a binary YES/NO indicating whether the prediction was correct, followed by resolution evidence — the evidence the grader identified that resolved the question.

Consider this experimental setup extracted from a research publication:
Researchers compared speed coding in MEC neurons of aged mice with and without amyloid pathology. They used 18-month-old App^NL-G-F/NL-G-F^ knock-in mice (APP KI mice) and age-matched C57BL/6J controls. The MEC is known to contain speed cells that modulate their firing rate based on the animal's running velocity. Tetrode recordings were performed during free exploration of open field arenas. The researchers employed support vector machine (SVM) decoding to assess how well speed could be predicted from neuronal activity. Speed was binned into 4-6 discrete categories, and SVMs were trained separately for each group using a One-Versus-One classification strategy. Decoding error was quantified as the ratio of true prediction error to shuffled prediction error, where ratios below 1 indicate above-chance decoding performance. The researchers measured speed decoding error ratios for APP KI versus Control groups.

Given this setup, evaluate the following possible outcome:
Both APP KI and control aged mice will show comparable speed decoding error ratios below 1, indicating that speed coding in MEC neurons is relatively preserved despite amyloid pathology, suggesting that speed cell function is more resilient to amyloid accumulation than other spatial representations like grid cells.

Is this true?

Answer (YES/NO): NO